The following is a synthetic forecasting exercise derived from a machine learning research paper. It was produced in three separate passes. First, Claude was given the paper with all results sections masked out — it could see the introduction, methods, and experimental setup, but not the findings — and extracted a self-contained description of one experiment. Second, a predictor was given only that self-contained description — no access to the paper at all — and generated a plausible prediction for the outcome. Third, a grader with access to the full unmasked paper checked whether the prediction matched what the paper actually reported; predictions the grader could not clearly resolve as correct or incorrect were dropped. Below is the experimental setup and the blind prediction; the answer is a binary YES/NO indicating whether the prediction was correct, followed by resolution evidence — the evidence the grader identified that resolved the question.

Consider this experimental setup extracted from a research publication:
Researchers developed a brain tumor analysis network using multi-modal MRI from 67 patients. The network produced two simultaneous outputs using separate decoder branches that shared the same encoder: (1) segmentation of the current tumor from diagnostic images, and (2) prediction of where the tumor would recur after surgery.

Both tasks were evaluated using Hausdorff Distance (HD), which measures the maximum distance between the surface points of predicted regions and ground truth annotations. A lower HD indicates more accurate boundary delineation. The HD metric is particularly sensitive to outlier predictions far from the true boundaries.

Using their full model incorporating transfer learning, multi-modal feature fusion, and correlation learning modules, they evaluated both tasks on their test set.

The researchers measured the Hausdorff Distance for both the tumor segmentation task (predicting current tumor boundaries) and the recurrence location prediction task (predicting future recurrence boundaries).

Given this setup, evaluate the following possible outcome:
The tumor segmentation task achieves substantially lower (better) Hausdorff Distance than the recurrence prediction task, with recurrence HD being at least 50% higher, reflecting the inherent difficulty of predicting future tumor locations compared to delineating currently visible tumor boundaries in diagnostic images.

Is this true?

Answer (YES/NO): NO